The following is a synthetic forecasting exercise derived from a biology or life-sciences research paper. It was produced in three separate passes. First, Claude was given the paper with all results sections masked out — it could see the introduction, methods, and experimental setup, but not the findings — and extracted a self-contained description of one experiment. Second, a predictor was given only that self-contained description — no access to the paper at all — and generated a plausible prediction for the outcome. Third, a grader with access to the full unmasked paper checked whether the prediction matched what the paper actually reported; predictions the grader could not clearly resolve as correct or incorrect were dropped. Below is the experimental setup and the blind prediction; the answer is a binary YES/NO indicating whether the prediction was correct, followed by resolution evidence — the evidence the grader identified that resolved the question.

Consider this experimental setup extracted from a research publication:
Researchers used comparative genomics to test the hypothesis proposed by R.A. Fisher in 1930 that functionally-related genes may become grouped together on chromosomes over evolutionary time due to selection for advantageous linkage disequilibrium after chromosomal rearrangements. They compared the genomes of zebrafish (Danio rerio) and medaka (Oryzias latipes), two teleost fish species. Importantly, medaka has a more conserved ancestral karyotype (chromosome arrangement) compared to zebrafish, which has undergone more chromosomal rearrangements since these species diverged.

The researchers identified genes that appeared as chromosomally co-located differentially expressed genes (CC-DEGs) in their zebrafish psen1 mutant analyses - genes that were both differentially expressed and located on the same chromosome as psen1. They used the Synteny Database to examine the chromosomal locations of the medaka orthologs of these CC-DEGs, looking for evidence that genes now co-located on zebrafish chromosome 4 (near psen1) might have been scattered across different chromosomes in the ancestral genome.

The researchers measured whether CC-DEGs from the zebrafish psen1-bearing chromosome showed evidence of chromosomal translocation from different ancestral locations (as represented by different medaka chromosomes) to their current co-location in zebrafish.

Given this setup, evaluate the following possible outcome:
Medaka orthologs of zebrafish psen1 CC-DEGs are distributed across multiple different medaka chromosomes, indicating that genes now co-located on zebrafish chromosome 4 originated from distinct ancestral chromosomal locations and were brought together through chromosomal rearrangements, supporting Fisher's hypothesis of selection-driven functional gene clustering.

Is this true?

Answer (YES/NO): NO